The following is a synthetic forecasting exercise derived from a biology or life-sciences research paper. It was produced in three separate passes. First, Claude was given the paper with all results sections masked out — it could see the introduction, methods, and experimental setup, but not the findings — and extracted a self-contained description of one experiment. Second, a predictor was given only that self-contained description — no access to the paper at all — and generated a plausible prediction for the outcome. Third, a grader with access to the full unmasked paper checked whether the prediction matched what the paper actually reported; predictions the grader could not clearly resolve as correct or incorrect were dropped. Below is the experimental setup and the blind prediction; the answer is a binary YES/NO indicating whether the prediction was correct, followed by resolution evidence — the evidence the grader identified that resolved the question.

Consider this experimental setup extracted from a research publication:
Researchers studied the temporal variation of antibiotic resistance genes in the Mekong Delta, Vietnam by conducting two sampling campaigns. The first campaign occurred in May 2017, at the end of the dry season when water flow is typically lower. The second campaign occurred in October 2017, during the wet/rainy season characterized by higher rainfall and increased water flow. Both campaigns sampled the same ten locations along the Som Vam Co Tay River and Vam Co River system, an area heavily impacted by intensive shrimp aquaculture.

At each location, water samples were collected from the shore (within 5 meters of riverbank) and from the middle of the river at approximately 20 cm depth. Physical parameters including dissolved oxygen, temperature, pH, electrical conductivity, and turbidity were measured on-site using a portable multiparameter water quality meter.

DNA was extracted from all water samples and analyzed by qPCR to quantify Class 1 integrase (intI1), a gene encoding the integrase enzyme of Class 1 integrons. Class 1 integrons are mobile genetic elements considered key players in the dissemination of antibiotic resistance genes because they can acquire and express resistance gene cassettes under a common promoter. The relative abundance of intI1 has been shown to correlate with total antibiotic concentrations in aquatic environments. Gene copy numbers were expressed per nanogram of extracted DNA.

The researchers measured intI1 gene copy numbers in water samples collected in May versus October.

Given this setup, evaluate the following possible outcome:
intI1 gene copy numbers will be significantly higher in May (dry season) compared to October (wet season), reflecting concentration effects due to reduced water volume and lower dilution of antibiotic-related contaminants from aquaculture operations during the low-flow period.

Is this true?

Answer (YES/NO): NO